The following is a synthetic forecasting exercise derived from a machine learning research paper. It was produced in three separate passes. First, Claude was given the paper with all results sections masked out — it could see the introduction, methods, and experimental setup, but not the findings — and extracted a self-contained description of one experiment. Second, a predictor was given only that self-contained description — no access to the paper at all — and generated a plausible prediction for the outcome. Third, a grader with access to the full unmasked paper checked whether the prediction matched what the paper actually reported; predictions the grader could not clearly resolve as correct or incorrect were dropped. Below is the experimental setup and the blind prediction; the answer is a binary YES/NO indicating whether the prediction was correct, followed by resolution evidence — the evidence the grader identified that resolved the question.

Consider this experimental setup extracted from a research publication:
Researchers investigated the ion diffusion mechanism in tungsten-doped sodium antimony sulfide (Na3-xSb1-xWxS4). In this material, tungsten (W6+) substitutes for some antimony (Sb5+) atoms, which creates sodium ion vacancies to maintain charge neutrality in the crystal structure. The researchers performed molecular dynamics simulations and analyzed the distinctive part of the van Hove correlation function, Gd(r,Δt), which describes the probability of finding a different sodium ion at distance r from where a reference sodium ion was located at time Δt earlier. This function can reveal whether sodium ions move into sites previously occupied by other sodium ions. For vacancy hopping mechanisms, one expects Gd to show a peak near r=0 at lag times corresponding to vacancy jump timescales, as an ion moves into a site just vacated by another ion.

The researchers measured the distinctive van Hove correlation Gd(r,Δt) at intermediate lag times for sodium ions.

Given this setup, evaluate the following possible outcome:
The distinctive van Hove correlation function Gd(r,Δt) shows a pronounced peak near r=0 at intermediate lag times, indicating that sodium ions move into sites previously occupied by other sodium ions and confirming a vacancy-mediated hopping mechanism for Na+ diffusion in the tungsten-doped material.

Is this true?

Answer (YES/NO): NO